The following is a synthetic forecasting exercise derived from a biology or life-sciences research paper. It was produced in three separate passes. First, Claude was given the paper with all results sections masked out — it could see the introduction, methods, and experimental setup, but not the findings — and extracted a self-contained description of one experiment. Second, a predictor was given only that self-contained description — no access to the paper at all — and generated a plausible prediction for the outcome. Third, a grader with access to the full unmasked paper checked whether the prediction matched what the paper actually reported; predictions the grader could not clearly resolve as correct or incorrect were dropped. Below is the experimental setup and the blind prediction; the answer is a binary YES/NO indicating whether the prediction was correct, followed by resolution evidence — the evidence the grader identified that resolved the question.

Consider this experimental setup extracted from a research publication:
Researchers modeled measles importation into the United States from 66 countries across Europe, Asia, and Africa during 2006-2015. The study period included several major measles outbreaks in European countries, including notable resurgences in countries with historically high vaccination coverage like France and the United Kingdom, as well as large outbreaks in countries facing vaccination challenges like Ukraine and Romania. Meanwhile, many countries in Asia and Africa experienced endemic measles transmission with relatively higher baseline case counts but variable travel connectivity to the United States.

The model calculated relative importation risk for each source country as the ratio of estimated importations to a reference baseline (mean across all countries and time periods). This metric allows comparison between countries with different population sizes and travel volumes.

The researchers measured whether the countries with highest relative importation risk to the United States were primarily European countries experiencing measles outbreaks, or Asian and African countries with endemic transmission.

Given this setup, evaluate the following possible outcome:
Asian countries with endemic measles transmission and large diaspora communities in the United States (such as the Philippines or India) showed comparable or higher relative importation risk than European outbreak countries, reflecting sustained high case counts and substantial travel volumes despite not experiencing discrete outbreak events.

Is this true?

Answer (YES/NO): NO